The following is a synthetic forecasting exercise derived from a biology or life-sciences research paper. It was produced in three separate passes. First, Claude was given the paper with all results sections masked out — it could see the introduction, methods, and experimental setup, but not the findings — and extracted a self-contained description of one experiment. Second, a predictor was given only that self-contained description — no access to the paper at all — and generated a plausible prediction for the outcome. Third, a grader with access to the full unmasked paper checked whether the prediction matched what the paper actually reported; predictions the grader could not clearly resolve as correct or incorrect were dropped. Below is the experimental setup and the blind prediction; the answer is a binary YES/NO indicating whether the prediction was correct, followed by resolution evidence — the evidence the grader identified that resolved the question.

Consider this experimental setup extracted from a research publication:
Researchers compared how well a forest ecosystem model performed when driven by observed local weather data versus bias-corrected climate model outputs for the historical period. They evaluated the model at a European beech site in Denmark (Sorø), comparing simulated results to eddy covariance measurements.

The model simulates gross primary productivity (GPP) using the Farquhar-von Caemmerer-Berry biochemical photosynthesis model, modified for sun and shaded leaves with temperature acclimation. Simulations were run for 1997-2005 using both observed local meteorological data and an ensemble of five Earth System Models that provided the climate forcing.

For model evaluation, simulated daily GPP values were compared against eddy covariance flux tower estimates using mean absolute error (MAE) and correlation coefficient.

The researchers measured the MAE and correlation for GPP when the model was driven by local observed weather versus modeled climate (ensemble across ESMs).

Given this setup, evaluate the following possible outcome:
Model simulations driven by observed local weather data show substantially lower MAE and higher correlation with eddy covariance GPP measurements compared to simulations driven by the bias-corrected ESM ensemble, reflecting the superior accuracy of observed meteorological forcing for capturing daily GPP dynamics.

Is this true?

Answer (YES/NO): NO